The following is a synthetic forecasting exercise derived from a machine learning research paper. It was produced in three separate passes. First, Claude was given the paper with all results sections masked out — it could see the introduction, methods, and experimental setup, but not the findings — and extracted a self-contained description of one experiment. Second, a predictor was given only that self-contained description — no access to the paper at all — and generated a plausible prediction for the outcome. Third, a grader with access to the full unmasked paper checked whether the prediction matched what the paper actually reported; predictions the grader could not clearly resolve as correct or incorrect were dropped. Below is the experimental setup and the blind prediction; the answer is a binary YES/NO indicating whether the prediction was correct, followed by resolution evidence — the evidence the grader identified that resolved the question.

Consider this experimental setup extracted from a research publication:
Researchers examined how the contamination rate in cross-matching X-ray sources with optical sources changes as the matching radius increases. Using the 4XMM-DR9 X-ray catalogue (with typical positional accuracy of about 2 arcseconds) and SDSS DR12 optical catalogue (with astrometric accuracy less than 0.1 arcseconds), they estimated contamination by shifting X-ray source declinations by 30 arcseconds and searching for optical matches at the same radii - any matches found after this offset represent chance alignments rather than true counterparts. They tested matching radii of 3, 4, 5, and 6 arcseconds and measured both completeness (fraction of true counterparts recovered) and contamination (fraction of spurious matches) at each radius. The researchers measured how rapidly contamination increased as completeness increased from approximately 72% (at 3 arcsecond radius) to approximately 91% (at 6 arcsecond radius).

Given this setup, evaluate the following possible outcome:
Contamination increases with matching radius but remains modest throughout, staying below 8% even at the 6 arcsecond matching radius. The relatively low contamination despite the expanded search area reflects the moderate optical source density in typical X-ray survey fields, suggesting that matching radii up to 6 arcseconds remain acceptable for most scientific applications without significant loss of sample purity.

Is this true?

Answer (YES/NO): NO